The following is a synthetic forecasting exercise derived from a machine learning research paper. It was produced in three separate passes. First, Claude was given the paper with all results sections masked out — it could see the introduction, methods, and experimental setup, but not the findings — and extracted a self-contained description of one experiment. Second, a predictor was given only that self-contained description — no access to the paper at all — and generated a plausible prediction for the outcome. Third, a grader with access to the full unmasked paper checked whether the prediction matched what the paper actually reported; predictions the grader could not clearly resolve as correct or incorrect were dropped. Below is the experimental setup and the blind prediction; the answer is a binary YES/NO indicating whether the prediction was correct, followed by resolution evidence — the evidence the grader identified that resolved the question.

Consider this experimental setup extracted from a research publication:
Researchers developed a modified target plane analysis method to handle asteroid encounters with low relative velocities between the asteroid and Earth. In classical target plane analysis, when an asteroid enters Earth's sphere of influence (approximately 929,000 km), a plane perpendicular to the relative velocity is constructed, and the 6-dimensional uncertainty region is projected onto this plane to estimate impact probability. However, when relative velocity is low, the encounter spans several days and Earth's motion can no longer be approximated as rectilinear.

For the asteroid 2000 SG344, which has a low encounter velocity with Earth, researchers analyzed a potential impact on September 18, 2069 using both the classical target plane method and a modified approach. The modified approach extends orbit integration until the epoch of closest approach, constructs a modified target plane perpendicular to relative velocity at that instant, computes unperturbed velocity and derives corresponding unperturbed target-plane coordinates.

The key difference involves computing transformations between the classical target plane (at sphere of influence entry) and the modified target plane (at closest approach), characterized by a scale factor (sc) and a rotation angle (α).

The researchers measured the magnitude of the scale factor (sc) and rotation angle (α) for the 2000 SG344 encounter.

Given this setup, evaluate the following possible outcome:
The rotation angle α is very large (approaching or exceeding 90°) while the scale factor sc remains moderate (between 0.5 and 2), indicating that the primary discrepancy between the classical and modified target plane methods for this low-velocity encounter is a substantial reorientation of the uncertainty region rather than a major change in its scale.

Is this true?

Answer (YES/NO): NO